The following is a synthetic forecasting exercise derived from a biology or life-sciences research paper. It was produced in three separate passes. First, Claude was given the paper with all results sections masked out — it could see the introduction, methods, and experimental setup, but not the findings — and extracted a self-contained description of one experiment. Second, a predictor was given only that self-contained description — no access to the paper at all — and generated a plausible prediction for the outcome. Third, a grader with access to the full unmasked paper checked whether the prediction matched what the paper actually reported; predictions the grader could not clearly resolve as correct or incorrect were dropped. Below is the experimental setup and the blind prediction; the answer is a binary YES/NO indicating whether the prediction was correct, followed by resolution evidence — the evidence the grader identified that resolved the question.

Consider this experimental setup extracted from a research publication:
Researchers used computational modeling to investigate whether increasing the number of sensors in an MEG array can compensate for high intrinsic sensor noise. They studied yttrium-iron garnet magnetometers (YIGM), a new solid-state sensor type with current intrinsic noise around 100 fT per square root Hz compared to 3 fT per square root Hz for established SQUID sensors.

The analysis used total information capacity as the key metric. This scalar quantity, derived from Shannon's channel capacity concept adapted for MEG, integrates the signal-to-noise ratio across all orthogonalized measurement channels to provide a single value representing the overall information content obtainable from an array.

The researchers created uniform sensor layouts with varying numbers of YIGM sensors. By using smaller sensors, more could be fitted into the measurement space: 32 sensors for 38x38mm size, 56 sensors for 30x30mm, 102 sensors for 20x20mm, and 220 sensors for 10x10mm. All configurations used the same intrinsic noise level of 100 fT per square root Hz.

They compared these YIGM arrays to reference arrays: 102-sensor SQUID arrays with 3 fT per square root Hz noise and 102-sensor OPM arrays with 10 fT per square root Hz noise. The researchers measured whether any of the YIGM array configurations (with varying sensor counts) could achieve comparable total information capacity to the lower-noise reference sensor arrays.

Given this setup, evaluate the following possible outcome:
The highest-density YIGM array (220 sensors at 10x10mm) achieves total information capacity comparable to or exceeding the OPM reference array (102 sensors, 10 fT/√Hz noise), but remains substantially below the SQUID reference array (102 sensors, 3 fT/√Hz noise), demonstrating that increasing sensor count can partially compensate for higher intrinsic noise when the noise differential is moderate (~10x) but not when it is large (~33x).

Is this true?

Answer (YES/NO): NO